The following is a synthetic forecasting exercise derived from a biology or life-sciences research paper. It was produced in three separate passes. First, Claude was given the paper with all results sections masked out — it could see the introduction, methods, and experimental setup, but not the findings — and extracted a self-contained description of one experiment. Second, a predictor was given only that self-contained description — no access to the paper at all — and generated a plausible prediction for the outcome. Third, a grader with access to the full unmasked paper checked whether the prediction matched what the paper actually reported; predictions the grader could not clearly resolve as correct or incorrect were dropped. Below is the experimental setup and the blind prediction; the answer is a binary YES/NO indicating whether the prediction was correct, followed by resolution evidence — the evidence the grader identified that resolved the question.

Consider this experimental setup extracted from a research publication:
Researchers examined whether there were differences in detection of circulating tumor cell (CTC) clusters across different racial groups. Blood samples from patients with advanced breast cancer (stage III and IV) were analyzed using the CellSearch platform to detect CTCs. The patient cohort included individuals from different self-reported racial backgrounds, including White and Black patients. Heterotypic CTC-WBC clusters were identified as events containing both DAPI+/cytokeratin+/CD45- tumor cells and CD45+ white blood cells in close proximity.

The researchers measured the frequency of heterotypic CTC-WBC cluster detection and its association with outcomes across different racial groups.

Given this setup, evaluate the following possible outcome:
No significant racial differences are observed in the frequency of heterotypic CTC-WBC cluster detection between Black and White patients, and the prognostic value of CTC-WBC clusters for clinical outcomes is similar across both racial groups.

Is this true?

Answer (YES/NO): NO